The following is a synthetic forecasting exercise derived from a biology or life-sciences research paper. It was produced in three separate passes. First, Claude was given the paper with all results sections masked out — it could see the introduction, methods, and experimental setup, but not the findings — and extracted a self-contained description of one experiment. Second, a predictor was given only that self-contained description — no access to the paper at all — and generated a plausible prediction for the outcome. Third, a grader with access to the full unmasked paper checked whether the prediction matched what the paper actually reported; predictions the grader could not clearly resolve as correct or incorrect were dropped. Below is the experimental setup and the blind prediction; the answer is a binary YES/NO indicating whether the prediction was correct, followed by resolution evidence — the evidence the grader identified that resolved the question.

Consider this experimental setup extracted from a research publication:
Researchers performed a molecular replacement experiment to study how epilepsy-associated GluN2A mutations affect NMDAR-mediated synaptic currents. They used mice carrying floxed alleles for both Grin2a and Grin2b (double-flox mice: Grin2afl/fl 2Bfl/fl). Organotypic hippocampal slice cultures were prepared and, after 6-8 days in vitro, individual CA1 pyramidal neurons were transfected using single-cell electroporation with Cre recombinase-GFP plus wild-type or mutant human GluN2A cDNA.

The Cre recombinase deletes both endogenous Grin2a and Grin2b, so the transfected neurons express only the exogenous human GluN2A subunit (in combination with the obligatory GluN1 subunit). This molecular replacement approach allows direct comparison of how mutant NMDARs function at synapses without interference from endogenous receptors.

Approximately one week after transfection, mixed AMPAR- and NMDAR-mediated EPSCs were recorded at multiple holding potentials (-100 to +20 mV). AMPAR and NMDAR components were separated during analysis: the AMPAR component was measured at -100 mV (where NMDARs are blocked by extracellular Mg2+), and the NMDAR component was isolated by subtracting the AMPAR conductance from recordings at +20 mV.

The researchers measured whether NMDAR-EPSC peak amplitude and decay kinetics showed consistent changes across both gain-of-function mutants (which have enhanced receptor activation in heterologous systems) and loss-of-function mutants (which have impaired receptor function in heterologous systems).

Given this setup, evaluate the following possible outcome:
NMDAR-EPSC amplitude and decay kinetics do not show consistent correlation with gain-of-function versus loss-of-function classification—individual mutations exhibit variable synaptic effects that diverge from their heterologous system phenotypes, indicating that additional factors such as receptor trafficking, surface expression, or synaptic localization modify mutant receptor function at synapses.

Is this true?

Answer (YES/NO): YES